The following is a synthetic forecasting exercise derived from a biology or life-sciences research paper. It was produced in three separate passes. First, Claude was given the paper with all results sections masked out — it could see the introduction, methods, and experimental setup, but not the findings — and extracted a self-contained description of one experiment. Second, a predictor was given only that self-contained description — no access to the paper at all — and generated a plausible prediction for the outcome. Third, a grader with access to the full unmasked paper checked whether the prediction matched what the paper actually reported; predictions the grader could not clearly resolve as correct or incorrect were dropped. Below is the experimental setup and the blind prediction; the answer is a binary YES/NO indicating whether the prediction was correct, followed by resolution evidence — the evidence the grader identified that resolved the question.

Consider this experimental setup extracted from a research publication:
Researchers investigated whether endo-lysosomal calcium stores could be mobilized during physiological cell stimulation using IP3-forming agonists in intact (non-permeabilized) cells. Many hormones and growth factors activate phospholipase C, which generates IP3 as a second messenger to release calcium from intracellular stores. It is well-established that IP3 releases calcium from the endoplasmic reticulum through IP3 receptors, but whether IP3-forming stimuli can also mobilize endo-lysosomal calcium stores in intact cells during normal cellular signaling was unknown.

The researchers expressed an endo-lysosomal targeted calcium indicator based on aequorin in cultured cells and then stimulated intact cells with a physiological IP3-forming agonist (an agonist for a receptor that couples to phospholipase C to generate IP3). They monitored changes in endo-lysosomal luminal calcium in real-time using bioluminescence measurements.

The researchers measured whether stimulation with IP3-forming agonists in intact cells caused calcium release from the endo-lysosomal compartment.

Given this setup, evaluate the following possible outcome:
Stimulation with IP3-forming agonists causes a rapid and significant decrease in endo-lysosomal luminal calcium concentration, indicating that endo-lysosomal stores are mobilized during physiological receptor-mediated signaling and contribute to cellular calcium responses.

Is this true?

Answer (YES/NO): YES